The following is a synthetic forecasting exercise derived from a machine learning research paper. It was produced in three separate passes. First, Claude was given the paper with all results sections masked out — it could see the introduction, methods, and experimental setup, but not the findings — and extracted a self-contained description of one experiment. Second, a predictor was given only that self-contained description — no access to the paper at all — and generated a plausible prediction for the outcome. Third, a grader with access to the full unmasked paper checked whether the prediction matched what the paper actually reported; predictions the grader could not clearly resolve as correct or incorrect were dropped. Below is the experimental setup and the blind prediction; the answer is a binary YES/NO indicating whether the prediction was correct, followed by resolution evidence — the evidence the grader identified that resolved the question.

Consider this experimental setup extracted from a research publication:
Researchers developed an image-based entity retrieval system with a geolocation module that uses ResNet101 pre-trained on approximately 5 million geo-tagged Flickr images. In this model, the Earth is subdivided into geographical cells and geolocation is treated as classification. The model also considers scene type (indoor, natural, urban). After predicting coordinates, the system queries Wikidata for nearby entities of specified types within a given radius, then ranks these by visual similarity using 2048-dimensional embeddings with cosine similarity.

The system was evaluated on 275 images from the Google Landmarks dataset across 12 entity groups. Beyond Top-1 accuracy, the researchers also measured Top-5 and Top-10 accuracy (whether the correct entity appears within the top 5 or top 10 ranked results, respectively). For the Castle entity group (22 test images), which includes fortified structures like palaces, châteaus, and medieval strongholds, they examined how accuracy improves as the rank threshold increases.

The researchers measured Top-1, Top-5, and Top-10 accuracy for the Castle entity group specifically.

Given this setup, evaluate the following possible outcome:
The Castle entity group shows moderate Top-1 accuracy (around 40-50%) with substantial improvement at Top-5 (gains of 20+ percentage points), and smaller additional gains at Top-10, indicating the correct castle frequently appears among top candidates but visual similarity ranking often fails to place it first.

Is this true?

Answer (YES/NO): YES